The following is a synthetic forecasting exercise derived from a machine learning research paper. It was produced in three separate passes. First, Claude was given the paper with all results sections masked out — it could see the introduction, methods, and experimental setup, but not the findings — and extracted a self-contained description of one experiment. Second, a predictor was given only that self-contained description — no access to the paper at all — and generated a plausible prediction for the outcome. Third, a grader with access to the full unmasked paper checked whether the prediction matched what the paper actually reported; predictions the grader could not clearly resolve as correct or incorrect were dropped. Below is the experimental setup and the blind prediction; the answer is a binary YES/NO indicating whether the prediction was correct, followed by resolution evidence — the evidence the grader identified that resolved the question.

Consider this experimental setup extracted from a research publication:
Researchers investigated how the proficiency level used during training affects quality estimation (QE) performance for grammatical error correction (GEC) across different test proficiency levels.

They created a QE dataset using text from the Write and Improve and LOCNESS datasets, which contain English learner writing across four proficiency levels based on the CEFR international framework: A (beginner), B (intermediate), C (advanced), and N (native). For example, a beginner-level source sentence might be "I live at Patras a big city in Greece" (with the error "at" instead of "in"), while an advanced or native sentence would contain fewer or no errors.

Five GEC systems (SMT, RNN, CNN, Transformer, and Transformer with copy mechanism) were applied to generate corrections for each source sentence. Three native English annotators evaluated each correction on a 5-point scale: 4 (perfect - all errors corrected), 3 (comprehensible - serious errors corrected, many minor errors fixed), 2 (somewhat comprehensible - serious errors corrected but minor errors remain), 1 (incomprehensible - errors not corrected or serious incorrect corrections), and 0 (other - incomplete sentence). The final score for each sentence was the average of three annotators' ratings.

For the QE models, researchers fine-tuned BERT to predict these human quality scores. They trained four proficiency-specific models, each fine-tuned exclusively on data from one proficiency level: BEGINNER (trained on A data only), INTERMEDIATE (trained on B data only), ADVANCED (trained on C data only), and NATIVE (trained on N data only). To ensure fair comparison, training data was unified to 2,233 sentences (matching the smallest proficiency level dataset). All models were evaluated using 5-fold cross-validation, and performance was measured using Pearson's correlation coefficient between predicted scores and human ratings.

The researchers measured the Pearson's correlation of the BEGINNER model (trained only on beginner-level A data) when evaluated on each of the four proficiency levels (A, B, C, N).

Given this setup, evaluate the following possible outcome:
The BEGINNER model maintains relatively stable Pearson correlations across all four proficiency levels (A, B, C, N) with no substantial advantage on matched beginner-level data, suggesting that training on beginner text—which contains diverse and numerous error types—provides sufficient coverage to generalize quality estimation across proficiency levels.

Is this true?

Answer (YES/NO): NO